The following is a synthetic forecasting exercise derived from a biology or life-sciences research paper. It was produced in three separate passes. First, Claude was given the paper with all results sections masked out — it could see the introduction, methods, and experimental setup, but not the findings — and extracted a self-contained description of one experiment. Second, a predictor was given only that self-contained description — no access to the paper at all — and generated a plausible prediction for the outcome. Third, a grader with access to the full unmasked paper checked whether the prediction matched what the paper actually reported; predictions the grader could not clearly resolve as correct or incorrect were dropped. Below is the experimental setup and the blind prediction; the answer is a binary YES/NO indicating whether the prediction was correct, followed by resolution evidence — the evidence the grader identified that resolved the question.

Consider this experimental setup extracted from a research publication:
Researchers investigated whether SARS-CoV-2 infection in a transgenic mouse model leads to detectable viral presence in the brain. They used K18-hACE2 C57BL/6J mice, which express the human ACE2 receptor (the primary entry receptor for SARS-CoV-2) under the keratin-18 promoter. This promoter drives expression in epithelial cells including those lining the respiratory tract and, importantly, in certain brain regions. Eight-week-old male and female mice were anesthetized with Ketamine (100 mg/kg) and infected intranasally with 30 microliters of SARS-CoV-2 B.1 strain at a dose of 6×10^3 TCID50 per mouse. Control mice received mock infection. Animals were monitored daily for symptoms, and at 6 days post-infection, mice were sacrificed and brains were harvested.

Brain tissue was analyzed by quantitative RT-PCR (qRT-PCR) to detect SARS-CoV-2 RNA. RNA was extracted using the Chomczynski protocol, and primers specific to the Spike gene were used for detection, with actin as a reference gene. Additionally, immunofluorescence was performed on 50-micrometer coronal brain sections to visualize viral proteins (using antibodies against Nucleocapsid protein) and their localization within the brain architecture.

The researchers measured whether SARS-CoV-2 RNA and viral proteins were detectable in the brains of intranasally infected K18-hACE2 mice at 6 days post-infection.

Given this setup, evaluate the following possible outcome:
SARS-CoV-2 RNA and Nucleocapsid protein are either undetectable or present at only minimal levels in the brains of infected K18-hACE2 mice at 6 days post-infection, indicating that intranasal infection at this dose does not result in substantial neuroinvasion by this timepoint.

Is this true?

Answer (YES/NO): NO